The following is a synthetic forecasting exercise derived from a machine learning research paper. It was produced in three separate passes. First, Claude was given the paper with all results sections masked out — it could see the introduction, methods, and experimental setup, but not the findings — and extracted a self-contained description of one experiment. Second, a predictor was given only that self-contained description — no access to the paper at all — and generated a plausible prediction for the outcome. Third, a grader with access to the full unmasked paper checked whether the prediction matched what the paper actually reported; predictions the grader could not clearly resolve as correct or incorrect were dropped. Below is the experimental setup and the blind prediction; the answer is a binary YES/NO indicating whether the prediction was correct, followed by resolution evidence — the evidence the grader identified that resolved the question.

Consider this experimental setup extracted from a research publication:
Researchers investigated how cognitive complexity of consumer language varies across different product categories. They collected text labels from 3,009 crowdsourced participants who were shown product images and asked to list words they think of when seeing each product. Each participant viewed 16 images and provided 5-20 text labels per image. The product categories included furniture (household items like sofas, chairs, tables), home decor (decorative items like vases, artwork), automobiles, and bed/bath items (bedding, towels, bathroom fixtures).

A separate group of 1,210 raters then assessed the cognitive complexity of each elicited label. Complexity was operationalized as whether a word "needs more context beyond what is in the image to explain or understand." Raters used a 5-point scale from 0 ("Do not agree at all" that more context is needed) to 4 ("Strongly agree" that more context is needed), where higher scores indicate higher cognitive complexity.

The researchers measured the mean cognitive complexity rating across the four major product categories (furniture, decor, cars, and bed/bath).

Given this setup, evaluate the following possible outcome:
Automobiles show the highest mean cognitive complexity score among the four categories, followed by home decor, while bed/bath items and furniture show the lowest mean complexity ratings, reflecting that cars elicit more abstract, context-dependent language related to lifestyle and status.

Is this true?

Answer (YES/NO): YES